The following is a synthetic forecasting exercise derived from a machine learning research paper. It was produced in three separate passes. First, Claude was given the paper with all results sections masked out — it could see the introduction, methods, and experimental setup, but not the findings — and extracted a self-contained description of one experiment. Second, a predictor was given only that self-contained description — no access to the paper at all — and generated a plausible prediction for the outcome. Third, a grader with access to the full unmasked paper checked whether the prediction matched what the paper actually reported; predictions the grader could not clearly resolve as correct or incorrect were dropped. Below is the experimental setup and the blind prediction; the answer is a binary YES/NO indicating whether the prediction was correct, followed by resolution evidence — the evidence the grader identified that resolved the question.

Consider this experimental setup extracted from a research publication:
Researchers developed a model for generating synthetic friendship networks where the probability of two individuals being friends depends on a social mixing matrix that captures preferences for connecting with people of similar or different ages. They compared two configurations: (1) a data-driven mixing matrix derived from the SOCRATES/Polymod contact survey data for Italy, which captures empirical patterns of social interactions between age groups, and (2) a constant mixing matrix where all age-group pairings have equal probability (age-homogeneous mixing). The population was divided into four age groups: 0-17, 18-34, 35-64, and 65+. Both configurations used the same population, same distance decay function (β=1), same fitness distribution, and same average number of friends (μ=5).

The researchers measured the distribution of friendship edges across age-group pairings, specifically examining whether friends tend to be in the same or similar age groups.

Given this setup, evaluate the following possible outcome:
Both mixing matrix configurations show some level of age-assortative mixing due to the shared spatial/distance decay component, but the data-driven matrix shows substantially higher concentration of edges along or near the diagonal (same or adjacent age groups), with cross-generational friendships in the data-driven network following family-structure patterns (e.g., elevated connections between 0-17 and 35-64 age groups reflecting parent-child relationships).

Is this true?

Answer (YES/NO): NO